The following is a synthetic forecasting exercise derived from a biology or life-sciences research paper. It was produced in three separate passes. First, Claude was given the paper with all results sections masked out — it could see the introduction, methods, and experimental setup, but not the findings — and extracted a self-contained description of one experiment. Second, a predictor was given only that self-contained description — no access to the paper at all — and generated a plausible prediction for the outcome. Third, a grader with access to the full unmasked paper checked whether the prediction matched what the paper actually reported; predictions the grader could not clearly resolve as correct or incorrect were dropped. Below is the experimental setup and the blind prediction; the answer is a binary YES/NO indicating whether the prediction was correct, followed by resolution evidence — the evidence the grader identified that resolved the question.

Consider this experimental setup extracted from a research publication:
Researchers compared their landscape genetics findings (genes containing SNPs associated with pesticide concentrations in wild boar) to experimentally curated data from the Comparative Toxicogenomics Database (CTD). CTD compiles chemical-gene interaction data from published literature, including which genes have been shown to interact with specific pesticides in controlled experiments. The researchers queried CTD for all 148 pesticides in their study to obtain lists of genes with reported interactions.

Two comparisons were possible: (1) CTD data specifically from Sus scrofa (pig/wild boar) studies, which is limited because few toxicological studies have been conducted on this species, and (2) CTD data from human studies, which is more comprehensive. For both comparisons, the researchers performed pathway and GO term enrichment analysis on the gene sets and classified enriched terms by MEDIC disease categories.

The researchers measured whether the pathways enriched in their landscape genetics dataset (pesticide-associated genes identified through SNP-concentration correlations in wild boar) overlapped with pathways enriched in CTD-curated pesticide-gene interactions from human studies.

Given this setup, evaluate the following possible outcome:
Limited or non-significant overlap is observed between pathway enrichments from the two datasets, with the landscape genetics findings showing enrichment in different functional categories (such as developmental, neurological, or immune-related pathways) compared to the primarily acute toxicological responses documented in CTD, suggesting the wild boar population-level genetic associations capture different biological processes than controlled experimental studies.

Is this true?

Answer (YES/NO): NO